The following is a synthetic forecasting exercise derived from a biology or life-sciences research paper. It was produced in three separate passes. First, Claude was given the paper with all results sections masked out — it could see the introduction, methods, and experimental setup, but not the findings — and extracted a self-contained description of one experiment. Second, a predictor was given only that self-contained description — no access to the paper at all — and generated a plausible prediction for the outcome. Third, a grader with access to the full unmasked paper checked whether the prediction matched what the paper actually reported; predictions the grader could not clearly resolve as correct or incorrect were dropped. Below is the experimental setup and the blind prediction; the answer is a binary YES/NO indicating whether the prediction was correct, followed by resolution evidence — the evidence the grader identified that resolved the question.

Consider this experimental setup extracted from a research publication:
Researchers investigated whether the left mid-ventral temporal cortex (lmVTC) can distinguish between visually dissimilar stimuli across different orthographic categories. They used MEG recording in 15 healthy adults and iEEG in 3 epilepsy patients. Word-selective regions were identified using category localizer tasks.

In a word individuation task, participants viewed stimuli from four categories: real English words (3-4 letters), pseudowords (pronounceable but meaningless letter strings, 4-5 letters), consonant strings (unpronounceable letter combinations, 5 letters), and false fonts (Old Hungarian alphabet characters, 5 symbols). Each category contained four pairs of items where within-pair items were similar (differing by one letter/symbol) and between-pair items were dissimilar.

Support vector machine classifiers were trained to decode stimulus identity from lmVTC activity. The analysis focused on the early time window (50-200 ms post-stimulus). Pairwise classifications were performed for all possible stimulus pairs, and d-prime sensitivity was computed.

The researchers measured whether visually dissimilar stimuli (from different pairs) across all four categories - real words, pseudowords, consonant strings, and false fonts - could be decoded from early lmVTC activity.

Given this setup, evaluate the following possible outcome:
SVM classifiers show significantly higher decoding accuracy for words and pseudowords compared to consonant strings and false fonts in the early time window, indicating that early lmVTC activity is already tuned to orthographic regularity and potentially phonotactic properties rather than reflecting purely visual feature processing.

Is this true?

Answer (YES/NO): NO